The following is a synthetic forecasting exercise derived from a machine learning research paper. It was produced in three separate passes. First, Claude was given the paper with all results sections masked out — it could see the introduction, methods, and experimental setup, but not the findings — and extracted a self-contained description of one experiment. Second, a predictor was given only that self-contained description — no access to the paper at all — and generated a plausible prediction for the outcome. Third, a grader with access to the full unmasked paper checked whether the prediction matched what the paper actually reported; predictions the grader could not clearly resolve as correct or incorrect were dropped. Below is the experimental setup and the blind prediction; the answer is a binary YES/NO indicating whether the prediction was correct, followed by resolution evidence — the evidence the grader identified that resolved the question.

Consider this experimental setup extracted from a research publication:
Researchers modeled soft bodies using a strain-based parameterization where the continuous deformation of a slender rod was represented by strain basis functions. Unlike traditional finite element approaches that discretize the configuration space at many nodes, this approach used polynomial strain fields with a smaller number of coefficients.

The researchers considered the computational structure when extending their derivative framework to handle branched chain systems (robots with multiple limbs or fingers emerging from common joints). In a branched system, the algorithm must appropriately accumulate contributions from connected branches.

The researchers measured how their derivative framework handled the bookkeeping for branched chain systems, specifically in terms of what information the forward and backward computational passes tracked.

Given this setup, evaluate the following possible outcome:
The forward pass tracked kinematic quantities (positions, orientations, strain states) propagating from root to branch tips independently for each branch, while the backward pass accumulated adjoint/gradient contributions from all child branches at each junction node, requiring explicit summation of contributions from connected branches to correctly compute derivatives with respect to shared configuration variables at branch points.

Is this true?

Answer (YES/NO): YES